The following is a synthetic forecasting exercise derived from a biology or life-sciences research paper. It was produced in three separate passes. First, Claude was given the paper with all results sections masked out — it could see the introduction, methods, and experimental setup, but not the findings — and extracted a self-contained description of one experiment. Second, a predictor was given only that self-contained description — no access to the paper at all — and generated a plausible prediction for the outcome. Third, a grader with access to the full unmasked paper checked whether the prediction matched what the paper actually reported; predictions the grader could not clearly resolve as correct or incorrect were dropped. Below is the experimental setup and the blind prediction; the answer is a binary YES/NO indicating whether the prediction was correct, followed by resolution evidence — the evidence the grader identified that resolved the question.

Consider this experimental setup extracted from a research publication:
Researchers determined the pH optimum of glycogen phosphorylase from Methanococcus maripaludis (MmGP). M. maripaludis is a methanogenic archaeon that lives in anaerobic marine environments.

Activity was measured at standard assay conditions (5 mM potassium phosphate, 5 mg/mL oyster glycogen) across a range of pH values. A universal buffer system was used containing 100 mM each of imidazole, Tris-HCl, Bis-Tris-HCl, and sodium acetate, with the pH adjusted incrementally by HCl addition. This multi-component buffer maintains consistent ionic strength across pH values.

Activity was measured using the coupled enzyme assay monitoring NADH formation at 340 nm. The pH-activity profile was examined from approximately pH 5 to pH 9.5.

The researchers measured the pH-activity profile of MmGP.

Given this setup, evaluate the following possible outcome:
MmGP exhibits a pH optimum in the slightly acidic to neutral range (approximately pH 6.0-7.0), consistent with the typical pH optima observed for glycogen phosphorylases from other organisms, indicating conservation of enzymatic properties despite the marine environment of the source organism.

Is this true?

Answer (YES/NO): YES